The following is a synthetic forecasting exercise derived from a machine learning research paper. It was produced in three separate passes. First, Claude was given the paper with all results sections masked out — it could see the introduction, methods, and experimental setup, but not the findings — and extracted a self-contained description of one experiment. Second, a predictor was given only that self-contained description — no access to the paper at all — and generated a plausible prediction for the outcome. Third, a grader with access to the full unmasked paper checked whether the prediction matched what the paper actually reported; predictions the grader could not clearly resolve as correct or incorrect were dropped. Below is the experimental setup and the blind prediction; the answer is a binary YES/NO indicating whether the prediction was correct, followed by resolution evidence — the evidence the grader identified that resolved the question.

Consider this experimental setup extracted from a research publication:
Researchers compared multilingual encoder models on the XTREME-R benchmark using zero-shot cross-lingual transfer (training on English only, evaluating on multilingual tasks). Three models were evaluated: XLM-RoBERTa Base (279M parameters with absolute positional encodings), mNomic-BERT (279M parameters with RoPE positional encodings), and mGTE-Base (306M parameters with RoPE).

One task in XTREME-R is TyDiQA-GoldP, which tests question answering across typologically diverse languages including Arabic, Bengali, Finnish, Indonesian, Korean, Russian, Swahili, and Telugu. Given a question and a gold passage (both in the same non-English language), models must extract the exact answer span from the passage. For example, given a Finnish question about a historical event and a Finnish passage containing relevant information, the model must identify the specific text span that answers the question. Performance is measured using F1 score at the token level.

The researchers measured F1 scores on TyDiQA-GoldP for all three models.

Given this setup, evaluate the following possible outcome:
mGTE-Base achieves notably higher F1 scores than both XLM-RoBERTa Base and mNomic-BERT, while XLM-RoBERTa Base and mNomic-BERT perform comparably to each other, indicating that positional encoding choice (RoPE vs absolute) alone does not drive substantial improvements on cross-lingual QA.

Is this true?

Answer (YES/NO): NO